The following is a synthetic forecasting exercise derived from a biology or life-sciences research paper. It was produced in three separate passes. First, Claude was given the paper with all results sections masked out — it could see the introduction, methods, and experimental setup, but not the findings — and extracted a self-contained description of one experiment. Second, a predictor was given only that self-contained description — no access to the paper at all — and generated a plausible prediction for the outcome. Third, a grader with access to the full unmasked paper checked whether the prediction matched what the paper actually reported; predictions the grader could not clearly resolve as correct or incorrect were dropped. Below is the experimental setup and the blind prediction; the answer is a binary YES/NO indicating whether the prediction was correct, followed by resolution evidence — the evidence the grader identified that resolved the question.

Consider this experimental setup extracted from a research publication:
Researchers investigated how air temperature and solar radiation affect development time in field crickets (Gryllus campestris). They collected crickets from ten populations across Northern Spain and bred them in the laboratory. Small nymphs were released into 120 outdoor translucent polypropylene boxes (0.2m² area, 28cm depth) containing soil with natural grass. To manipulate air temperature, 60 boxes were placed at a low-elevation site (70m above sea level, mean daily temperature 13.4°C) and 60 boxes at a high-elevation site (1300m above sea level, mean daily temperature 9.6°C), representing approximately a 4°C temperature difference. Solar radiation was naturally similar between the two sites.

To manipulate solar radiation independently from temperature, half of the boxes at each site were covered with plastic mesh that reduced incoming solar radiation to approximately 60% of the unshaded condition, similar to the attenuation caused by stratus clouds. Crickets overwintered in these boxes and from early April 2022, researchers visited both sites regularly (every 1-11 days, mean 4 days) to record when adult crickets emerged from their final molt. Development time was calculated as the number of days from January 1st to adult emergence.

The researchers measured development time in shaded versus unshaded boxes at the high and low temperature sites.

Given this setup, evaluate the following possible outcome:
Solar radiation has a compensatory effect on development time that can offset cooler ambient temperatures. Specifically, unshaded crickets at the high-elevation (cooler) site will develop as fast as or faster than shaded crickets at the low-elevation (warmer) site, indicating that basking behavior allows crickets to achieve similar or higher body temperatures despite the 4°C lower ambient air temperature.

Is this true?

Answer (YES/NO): NO